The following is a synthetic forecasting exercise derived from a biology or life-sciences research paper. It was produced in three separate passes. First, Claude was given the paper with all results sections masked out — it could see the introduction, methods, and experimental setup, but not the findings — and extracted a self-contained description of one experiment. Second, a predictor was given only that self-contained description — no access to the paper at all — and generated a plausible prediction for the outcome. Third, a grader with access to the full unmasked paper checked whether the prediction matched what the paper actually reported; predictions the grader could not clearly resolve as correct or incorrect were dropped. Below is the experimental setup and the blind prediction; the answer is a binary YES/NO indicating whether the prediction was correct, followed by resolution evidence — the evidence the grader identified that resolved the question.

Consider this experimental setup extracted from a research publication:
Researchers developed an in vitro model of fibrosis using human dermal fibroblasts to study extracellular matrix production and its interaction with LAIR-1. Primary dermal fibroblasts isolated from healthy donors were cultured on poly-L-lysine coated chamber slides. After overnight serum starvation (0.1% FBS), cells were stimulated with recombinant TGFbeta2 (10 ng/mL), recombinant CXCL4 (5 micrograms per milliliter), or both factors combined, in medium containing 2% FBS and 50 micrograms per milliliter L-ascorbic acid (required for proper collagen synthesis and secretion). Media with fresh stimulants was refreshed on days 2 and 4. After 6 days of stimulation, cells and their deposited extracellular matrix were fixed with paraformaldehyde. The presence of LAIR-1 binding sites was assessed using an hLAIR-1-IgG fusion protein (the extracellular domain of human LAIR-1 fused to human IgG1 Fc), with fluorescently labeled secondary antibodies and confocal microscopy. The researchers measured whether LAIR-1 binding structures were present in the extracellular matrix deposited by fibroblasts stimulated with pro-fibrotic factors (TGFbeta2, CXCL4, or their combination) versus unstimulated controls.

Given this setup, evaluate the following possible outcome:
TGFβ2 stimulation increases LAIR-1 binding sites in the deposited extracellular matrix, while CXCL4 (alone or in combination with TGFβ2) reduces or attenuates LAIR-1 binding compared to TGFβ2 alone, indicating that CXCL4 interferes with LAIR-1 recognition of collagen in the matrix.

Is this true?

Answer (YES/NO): NO